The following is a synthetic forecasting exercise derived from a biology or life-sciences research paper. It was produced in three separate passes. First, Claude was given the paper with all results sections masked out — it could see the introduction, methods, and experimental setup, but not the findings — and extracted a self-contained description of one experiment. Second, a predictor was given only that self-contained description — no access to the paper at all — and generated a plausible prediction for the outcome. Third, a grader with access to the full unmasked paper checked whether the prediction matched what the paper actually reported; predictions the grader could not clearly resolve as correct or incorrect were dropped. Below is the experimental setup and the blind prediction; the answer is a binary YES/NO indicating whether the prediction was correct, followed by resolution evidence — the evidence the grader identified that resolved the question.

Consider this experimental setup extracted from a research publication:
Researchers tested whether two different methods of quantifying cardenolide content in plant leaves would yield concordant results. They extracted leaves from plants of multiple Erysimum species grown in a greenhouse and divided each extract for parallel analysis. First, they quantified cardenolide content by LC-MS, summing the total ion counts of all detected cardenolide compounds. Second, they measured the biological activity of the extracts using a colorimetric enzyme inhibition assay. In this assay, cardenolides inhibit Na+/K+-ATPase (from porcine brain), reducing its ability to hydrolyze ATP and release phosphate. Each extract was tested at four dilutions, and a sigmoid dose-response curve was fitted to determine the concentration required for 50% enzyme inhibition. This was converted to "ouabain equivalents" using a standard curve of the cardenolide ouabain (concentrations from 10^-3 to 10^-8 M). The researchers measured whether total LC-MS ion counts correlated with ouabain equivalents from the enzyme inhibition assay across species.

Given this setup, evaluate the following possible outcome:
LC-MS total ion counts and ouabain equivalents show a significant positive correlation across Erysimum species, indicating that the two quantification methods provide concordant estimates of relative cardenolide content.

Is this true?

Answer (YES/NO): YES